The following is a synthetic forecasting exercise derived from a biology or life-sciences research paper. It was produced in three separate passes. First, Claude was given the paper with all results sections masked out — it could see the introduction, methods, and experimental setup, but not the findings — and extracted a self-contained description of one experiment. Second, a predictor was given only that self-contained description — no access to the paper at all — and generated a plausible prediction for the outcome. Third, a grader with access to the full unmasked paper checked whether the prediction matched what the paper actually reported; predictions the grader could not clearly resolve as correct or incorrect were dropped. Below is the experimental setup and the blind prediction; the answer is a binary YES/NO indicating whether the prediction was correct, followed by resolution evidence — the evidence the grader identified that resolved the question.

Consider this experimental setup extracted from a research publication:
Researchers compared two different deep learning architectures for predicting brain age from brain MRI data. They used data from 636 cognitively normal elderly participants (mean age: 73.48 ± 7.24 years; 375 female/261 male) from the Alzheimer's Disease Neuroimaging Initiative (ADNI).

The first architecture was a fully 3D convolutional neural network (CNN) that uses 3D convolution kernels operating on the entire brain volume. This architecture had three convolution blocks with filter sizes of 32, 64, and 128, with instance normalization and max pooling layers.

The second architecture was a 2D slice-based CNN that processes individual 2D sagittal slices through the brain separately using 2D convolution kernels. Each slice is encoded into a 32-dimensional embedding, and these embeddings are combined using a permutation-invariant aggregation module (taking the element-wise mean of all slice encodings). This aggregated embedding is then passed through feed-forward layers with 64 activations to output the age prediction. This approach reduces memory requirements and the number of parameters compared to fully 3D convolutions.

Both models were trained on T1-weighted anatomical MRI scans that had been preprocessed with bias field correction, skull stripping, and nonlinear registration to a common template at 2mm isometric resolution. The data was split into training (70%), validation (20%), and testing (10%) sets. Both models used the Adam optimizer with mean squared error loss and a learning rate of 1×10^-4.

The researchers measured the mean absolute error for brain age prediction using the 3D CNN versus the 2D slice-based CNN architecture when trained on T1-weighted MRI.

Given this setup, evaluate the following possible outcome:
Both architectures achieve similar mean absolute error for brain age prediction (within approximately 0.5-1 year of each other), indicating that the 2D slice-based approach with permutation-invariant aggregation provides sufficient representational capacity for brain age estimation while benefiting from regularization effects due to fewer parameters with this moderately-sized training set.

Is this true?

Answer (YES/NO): YES